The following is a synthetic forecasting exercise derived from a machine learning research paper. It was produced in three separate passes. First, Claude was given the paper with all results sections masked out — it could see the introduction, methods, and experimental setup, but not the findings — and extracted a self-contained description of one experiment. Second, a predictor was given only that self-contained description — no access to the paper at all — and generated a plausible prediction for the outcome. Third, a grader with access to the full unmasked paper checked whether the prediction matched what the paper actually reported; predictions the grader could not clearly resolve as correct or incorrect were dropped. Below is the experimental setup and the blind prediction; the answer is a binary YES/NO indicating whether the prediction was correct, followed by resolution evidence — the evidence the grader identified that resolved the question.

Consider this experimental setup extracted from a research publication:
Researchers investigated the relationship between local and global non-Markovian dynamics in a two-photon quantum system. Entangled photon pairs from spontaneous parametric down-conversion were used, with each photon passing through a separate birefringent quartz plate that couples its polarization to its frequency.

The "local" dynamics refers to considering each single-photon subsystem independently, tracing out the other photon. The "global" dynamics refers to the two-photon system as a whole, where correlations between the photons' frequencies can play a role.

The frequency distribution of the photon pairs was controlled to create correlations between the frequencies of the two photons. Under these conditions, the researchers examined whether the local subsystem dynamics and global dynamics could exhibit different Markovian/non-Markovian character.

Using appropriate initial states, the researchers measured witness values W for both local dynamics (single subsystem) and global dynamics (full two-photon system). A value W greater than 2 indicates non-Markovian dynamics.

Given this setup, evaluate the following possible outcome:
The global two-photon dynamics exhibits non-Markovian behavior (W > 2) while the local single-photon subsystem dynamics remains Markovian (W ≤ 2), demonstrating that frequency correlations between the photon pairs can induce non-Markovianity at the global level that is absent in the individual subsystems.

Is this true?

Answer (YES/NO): YES